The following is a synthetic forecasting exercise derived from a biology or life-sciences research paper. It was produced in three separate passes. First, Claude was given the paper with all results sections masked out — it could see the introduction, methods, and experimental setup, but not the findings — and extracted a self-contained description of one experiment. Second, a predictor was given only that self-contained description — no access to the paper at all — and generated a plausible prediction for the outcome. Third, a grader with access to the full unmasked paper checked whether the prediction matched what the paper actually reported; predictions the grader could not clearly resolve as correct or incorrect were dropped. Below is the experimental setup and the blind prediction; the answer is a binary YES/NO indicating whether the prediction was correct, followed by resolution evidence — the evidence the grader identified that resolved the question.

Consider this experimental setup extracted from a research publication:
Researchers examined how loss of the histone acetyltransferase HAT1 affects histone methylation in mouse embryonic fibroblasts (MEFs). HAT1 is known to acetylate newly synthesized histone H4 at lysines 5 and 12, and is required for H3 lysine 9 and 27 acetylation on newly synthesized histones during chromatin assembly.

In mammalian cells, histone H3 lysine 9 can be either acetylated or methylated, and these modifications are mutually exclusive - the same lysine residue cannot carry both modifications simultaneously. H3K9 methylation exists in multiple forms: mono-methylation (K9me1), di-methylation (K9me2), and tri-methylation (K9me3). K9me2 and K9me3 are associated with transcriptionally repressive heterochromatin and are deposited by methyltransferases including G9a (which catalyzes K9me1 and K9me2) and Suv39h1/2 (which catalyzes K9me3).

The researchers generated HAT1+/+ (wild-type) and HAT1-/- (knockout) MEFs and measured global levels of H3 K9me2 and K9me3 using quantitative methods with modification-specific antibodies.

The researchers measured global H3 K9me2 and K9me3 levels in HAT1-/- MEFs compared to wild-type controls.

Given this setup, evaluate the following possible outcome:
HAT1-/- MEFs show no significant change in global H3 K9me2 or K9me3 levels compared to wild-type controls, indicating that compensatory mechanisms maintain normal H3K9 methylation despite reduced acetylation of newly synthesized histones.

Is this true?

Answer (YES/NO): NO